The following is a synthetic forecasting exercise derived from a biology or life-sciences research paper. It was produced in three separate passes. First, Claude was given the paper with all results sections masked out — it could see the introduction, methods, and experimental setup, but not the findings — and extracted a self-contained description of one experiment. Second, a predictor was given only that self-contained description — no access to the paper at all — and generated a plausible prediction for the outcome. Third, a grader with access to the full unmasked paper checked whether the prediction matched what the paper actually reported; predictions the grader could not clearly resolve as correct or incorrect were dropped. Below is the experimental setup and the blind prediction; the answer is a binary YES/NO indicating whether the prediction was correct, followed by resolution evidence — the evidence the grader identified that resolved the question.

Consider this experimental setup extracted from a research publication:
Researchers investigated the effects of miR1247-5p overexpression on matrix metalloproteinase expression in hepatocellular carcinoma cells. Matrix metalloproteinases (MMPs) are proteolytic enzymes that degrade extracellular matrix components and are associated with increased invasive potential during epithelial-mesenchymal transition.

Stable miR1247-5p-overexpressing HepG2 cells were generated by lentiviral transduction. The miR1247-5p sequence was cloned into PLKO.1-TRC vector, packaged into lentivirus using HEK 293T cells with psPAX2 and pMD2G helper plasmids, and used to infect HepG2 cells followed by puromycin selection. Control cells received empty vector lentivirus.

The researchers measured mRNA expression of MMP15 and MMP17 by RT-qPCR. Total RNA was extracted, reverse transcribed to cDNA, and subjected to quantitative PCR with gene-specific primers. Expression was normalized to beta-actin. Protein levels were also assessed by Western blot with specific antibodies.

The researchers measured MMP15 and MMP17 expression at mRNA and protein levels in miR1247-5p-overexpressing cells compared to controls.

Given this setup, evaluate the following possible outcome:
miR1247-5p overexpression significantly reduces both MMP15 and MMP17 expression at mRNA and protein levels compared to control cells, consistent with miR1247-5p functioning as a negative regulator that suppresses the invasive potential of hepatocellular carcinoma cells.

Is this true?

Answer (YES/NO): YES